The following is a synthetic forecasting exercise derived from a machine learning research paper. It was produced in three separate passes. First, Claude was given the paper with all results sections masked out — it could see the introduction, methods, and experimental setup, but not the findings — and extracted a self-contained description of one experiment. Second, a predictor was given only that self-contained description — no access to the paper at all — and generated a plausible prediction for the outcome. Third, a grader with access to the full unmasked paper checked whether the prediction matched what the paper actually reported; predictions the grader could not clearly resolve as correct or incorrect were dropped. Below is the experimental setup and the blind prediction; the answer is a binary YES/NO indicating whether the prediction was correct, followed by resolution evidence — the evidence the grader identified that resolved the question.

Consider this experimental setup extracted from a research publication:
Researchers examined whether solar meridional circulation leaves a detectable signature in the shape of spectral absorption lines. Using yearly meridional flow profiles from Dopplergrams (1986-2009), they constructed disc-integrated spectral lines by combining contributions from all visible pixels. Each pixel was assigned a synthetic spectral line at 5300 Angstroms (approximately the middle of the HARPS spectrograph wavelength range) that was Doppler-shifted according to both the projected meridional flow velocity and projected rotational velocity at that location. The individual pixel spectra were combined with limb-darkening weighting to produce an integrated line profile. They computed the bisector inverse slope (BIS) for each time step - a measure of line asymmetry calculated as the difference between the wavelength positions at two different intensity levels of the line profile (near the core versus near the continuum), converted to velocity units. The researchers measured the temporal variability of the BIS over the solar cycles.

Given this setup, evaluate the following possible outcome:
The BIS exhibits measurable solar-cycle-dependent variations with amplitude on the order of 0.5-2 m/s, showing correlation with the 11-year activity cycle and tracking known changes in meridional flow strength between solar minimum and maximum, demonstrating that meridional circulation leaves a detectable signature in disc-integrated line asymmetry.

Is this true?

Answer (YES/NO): NO